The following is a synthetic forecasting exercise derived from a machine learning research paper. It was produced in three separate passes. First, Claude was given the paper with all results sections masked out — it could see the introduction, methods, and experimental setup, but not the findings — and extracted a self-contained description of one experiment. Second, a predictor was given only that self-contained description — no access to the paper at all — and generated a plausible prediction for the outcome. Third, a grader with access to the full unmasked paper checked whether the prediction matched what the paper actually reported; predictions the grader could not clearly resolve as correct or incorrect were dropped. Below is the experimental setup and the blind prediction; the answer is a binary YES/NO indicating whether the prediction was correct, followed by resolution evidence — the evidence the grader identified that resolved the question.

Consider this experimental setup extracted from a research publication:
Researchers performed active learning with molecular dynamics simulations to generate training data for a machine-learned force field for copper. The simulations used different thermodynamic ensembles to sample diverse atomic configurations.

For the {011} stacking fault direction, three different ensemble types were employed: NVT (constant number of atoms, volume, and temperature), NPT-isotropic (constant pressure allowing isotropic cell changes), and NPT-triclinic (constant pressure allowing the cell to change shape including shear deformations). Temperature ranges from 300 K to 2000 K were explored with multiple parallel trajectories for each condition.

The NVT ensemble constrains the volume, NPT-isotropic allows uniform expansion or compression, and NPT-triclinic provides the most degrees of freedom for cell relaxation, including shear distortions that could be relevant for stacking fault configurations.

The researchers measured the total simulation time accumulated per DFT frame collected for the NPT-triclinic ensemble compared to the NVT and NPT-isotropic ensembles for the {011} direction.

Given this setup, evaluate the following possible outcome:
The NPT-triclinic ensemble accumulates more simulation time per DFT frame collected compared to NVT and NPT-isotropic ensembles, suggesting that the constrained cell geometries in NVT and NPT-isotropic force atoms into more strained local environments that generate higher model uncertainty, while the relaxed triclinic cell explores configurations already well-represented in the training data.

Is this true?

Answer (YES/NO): NO